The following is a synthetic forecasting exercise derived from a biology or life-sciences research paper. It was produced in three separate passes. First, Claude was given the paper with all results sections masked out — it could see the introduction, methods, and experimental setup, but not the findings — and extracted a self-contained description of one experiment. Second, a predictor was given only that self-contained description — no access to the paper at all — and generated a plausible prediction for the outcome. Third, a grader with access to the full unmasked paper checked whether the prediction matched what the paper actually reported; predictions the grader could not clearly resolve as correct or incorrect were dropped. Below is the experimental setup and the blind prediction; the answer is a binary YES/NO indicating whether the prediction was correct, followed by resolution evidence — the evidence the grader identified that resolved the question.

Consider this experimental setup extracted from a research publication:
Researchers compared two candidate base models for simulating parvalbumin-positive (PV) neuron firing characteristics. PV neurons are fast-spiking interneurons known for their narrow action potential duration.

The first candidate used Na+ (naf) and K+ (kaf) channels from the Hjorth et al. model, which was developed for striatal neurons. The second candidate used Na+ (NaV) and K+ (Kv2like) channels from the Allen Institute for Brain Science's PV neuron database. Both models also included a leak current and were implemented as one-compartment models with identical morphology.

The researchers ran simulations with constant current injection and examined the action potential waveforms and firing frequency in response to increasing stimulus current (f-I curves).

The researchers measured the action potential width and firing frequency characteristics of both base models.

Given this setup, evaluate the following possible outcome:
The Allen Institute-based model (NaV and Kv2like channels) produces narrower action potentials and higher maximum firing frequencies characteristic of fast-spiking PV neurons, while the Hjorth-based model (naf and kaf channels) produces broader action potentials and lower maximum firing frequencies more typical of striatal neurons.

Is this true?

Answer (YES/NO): NO